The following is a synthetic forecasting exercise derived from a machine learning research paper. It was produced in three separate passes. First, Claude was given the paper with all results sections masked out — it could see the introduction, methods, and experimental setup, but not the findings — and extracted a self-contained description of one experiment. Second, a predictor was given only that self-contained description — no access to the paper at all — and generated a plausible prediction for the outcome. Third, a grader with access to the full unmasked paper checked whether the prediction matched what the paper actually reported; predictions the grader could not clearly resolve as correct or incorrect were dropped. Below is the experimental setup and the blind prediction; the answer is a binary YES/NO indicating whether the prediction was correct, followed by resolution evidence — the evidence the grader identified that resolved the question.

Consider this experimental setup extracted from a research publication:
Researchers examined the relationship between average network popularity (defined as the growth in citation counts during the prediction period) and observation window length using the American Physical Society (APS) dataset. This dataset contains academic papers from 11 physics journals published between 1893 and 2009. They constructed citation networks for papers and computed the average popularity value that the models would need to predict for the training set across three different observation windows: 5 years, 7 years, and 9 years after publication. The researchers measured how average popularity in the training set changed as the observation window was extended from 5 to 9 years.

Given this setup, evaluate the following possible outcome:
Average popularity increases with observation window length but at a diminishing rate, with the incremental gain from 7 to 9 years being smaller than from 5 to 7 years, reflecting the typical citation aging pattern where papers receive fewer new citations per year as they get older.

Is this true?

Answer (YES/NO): YES